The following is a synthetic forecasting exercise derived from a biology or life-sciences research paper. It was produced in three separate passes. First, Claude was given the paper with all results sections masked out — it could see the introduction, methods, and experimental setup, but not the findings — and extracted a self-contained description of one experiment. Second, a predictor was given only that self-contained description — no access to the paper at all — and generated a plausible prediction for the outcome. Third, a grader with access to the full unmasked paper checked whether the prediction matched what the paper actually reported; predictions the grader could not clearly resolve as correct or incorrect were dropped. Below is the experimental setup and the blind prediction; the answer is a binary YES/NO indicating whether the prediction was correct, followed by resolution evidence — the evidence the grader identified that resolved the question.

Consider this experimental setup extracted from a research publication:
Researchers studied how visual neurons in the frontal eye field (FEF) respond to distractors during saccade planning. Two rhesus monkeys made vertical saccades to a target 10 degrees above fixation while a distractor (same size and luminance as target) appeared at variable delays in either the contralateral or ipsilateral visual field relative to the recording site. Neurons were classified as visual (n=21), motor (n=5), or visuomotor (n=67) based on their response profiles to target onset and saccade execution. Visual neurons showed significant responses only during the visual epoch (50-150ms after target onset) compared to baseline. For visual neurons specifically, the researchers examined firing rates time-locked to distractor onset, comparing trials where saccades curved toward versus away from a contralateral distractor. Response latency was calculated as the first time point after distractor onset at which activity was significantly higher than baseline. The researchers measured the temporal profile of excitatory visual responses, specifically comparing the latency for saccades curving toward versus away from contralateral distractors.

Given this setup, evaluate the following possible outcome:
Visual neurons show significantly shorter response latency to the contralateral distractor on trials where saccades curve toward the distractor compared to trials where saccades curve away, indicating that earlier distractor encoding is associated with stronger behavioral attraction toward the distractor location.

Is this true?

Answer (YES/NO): YES